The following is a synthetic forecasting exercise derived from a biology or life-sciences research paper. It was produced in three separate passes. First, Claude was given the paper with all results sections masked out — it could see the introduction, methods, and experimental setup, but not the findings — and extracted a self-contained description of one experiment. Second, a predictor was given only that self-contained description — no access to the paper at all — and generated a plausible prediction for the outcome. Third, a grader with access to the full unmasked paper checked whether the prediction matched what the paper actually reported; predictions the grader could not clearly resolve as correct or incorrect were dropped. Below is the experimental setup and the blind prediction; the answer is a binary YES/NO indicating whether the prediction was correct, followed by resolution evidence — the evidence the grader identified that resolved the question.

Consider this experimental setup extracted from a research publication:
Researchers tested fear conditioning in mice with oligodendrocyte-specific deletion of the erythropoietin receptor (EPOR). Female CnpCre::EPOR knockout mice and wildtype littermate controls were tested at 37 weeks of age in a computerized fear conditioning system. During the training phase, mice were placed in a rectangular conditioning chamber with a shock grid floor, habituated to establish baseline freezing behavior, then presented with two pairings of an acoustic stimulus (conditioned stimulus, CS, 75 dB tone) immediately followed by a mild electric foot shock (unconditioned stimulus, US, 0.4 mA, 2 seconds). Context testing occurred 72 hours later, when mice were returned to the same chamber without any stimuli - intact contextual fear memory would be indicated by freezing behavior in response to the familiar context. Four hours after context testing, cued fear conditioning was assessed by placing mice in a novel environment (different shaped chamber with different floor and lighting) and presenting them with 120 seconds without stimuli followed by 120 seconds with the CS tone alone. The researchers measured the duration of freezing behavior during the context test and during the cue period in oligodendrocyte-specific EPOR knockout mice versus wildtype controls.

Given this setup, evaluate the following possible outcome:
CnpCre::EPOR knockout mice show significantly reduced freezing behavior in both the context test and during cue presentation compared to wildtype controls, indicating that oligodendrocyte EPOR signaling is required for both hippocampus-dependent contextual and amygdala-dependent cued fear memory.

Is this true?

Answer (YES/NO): NO